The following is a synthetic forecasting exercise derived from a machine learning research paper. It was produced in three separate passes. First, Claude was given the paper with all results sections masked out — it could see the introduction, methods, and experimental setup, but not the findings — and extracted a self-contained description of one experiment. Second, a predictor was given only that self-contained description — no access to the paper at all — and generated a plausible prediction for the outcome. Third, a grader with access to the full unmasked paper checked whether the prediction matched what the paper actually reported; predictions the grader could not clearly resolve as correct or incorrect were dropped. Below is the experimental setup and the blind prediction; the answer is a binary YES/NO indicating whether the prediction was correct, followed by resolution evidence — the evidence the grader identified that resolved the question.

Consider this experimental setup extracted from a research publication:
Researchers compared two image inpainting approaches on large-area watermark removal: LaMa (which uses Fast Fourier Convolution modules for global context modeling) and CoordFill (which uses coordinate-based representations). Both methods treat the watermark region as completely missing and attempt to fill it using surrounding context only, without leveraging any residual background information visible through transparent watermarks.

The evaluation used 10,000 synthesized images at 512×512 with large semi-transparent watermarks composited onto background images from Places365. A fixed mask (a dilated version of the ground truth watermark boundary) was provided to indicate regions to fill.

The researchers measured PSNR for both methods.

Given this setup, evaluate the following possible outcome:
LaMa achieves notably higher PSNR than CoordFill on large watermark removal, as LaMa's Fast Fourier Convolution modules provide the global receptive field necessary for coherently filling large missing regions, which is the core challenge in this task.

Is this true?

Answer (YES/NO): NO